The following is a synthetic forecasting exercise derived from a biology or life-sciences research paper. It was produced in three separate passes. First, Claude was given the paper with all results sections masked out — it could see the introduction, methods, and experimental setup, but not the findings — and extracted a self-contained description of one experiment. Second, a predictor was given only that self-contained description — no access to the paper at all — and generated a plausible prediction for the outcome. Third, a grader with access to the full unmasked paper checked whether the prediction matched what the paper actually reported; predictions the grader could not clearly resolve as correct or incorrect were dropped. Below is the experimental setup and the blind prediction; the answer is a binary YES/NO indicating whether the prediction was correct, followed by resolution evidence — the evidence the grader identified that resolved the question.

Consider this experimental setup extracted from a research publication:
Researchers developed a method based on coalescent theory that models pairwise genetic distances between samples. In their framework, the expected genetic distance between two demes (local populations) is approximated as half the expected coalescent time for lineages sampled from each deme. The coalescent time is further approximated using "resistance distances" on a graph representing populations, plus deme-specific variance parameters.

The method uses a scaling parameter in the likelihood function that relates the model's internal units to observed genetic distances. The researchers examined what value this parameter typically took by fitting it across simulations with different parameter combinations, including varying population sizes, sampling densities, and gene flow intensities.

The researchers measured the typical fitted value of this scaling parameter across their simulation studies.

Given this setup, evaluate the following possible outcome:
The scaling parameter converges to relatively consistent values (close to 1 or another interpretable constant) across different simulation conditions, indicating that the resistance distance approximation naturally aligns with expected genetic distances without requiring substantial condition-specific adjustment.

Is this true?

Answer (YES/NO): YES